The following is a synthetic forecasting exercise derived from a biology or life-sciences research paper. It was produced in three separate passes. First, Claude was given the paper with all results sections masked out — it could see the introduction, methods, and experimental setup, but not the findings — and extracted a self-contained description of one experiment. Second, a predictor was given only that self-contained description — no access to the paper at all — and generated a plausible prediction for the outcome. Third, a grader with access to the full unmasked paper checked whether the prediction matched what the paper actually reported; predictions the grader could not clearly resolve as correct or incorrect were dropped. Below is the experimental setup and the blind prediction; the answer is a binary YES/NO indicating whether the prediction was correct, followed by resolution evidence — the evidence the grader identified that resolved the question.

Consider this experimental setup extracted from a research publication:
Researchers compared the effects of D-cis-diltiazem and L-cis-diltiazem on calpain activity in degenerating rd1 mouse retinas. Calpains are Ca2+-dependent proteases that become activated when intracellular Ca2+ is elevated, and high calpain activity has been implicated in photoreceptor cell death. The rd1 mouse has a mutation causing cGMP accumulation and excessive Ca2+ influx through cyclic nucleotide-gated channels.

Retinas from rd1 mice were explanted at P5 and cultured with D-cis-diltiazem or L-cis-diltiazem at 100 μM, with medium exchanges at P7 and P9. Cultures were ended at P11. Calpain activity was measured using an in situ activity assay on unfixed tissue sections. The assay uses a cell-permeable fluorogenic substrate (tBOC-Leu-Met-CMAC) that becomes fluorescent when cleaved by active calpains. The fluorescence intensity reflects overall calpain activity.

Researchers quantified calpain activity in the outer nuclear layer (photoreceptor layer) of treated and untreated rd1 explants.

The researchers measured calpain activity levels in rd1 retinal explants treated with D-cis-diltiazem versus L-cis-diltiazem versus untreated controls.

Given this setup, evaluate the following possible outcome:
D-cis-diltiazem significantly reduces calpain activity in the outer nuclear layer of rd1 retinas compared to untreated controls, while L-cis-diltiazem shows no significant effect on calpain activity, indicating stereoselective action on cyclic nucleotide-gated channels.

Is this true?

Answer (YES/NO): NO